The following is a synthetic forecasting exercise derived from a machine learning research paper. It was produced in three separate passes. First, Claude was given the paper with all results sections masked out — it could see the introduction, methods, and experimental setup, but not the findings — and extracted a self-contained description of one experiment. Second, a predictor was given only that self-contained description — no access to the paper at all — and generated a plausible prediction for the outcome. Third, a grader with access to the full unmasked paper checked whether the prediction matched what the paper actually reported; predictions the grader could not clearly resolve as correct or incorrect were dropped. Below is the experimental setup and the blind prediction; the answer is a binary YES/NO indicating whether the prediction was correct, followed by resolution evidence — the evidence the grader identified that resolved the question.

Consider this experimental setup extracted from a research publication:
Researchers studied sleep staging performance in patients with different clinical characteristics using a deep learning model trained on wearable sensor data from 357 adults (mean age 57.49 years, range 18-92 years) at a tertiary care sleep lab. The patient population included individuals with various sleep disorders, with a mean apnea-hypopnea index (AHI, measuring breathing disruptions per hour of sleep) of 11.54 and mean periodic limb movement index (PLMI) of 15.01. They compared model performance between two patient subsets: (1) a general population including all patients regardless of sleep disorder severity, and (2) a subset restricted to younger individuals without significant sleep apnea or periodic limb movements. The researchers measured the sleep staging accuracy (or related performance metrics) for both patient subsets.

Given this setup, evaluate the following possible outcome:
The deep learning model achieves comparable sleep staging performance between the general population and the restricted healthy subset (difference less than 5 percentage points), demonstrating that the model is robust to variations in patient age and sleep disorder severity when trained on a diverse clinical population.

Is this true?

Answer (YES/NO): NO